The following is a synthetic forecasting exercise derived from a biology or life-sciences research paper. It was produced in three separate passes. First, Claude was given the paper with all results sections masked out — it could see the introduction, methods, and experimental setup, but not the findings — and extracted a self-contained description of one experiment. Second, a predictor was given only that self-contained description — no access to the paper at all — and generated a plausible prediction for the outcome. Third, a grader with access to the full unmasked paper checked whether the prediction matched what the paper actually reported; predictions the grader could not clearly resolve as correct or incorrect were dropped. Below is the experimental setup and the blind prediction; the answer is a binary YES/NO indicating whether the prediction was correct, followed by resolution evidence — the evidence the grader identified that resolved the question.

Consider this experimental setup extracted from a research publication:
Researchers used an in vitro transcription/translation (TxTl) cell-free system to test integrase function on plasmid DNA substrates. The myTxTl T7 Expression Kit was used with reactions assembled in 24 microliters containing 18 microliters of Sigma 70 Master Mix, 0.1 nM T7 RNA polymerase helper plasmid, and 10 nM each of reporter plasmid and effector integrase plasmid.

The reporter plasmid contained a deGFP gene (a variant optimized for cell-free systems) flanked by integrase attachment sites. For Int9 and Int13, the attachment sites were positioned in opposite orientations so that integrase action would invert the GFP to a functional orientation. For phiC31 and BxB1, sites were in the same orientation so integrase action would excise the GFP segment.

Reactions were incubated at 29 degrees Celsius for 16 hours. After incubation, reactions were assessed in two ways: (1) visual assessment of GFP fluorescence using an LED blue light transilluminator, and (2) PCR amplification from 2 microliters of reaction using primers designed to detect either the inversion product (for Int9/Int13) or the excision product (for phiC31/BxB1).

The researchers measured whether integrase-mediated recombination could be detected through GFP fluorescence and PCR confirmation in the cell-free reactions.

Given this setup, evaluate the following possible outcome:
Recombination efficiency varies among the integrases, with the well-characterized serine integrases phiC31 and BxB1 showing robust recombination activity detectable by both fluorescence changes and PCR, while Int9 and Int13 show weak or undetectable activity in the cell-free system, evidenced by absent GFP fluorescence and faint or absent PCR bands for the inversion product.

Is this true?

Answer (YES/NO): NO